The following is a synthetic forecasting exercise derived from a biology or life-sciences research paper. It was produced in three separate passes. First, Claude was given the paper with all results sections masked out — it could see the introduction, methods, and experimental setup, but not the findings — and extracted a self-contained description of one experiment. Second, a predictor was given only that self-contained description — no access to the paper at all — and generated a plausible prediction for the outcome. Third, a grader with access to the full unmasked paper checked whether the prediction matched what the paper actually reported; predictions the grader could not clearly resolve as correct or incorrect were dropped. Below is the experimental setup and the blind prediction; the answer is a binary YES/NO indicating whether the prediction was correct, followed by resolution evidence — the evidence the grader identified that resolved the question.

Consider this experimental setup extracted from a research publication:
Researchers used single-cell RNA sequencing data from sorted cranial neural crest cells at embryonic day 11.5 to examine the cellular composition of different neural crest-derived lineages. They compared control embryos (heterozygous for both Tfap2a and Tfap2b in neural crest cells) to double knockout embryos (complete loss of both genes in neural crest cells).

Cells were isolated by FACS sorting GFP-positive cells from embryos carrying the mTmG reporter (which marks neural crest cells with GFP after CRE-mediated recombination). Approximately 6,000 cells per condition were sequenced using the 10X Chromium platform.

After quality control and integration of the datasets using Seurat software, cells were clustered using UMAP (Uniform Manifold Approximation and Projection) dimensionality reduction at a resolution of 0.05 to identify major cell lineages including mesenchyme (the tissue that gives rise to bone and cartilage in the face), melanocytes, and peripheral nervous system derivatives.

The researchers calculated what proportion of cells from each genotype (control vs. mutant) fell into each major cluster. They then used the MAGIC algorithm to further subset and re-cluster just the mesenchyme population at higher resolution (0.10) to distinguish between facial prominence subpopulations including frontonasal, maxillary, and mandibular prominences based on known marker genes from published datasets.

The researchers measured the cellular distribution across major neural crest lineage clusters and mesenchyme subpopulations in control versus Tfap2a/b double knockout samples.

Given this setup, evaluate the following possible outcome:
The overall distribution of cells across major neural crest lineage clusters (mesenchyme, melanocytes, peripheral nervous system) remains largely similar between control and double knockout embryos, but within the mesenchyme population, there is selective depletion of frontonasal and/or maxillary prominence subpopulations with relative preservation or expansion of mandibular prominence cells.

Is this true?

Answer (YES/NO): NO